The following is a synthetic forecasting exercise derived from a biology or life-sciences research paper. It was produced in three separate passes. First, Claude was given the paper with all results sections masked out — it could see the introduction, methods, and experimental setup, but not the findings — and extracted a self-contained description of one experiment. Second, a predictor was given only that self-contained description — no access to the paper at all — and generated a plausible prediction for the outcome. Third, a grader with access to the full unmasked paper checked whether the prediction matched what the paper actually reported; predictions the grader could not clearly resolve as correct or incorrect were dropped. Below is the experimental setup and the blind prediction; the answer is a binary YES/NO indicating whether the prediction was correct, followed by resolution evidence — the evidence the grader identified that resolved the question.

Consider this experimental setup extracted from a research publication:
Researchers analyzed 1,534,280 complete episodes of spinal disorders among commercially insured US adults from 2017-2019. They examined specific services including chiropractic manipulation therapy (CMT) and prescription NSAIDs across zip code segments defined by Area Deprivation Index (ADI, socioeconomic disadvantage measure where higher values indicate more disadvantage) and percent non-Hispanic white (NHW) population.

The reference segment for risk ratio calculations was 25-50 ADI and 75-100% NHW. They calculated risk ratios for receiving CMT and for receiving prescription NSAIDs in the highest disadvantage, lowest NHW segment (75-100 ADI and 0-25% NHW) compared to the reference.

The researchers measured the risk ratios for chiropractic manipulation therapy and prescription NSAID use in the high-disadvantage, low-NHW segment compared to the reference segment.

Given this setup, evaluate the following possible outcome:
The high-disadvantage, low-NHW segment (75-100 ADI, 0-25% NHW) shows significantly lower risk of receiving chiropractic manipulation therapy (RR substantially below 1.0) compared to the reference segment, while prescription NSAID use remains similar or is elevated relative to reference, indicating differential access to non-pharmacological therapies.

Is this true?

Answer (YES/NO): YES